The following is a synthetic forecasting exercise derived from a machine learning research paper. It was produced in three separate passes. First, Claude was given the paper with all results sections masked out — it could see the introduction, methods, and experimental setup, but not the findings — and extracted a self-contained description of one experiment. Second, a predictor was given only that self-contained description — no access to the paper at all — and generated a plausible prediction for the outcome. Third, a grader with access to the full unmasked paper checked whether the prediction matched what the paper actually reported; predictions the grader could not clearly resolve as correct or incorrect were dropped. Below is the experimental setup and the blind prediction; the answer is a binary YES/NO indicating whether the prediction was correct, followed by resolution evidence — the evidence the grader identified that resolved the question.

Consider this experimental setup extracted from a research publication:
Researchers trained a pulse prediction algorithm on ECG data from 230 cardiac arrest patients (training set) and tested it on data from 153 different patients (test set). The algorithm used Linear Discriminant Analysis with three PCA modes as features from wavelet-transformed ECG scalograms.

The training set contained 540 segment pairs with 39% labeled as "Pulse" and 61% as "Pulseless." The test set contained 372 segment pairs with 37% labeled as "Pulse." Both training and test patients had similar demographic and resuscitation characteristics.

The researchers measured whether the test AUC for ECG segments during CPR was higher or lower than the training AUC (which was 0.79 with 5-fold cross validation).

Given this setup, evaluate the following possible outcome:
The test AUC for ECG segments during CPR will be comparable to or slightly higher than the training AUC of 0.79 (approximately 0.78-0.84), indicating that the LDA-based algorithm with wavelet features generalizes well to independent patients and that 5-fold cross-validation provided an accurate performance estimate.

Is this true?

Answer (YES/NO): YES